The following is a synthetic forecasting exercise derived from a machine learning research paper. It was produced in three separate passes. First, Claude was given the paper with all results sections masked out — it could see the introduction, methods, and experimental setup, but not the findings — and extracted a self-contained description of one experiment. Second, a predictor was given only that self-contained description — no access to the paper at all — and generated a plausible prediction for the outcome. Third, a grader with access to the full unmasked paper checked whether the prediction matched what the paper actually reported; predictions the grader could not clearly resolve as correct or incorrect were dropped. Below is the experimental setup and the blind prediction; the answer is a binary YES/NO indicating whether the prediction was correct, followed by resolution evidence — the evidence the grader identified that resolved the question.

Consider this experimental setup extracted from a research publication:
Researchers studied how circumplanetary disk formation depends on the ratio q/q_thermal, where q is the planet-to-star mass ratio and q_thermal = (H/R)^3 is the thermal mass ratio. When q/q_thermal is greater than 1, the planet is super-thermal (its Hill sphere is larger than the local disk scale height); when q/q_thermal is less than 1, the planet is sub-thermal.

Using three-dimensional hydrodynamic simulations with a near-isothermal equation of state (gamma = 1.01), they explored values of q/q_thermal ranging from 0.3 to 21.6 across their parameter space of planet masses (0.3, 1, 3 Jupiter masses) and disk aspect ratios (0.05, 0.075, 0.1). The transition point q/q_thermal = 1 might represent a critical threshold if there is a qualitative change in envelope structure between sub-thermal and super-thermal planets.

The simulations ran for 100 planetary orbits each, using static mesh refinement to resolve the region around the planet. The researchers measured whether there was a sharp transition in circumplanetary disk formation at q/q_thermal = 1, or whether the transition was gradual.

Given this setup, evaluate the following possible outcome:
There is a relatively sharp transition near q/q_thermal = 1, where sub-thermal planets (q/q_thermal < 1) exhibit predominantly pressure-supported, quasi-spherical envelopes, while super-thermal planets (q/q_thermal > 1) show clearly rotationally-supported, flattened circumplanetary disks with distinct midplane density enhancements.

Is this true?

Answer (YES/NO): NO